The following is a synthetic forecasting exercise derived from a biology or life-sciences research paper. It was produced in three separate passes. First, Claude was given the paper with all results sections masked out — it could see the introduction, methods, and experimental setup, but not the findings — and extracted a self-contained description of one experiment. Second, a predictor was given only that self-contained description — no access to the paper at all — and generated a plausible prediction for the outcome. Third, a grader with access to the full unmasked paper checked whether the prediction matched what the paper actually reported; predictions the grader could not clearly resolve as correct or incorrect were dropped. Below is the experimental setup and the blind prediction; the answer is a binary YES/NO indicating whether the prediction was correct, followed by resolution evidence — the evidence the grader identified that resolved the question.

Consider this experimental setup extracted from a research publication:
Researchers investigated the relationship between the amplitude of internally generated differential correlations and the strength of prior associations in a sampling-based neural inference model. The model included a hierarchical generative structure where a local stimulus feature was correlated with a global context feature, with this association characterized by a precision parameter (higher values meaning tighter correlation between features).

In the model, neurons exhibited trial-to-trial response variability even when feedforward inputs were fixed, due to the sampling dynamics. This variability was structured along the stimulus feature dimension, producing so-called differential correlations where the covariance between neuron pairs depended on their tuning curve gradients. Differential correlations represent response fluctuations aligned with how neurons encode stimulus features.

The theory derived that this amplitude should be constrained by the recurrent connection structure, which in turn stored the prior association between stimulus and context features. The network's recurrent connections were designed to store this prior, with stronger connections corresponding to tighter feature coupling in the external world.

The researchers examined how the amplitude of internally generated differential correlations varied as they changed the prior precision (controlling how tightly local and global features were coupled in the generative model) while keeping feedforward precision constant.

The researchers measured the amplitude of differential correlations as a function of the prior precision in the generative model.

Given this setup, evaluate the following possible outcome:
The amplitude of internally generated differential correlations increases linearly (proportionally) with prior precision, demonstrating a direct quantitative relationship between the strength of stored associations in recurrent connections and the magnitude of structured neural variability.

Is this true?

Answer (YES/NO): YES